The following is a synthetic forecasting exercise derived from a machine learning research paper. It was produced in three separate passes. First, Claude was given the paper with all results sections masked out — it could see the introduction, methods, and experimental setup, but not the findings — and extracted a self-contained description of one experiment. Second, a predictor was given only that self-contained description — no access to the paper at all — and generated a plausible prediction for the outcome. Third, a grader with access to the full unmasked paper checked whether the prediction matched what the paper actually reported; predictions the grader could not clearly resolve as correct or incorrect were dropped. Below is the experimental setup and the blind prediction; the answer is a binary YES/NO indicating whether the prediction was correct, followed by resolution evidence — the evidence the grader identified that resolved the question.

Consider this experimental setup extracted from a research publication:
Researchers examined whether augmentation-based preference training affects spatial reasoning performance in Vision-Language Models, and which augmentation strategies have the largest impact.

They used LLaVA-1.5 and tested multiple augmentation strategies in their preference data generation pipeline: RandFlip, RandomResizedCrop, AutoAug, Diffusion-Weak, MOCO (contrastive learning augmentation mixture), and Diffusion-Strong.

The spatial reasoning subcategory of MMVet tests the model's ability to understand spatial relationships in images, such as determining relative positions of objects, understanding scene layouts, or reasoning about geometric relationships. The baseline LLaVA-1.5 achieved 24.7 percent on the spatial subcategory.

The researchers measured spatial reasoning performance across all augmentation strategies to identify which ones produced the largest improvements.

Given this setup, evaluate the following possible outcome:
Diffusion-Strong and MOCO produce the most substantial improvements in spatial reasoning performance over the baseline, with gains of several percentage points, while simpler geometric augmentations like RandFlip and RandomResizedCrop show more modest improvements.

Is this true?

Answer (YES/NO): NO